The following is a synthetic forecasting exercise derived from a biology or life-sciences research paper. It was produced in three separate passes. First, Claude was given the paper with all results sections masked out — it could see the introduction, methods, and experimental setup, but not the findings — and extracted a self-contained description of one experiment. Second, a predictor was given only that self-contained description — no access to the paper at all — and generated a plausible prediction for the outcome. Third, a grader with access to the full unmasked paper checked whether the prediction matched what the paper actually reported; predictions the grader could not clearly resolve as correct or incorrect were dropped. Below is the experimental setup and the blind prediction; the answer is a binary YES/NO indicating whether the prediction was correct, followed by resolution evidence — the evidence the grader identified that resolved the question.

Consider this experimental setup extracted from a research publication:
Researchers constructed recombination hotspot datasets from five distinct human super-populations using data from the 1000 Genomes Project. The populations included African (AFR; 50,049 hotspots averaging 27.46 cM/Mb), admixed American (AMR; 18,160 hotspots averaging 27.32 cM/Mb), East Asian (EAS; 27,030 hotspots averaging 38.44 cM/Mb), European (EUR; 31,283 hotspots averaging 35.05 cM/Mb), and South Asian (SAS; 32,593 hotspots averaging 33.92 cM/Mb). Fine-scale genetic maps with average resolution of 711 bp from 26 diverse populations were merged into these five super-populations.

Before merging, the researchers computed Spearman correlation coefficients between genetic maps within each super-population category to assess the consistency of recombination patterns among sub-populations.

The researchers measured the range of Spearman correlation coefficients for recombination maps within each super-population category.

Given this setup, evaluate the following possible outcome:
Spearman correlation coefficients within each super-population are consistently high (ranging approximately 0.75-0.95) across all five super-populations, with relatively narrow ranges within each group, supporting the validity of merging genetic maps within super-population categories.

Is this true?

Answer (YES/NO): NO